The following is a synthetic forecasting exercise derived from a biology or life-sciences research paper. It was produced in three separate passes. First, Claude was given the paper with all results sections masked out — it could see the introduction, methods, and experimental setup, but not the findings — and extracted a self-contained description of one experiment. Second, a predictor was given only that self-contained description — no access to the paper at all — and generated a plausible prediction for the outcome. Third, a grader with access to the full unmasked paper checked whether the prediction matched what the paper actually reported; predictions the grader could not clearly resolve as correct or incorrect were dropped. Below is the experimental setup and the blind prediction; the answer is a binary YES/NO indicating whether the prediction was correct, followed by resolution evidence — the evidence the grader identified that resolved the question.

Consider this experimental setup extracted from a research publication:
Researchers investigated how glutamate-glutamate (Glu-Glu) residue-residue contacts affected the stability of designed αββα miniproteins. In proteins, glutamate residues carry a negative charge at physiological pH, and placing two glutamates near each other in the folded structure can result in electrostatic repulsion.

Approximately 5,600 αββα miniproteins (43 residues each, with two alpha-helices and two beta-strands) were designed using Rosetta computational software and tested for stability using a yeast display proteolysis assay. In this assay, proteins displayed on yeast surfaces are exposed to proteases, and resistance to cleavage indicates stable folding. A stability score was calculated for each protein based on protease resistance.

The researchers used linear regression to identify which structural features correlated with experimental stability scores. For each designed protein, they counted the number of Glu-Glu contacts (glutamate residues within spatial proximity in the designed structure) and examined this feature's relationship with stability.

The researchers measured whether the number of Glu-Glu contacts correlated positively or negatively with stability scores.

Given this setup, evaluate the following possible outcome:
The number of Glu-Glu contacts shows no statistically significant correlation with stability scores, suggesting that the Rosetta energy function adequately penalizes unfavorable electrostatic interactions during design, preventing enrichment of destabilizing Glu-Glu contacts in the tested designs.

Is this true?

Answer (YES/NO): NO